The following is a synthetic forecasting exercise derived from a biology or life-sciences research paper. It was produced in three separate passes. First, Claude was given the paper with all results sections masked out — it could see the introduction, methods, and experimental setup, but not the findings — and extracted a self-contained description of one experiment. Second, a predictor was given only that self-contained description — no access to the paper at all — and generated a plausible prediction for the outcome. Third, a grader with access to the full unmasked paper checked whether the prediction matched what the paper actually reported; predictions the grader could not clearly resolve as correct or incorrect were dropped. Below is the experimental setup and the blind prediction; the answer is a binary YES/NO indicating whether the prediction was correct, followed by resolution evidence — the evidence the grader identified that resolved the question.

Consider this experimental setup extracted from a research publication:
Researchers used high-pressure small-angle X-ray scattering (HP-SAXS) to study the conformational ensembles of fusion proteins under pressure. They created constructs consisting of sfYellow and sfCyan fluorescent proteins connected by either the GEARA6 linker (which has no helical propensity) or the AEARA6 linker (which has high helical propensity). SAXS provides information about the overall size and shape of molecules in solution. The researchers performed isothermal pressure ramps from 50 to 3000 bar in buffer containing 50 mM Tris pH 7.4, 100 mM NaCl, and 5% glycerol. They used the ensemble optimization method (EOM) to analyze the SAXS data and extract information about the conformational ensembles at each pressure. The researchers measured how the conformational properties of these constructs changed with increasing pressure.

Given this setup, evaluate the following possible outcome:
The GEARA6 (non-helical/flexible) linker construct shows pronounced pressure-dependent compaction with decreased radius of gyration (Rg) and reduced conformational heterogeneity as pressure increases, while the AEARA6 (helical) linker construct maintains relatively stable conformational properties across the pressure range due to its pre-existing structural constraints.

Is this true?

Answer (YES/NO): NO